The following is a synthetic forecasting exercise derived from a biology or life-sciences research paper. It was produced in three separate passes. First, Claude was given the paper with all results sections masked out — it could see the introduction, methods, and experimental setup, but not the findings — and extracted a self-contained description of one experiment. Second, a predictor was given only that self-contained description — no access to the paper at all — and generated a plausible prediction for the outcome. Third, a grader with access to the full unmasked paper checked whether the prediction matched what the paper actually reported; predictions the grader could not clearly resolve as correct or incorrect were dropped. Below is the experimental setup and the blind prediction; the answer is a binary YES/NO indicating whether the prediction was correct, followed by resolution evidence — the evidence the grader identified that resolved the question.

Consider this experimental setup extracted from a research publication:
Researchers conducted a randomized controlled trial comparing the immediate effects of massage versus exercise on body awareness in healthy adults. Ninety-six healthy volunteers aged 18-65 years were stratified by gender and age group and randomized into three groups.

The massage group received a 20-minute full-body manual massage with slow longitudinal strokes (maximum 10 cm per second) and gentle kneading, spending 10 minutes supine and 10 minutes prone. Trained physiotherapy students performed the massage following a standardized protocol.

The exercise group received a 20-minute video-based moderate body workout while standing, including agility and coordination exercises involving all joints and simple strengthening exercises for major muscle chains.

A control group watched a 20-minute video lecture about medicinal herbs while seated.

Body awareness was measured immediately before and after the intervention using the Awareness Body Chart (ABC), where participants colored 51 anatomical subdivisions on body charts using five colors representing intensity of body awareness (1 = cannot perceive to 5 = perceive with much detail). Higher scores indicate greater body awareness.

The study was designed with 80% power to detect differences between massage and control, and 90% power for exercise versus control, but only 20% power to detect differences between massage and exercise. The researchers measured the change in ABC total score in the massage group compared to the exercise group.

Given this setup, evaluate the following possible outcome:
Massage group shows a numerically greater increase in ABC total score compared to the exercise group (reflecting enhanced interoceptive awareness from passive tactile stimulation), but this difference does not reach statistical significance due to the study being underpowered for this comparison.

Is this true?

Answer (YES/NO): YES